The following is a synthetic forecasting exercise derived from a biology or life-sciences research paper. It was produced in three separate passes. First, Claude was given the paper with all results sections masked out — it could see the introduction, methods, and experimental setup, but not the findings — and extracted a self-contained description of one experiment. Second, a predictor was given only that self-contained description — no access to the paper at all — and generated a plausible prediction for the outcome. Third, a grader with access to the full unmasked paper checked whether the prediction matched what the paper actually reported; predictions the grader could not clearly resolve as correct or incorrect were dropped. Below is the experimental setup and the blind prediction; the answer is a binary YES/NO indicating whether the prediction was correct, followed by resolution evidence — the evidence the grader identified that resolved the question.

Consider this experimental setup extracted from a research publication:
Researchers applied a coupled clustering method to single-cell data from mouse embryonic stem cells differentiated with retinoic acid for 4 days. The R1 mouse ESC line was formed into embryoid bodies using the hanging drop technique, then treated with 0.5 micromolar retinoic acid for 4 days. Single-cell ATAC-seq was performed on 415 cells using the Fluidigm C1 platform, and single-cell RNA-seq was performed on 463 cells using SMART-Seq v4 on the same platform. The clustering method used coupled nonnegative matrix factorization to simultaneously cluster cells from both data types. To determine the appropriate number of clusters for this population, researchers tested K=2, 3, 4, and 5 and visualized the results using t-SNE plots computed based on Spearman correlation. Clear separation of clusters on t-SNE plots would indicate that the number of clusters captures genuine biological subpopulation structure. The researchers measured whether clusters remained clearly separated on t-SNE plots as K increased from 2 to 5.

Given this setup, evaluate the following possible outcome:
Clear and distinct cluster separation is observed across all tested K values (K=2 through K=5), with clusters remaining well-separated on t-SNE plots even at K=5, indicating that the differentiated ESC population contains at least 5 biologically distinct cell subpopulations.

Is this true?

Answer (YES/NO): NO